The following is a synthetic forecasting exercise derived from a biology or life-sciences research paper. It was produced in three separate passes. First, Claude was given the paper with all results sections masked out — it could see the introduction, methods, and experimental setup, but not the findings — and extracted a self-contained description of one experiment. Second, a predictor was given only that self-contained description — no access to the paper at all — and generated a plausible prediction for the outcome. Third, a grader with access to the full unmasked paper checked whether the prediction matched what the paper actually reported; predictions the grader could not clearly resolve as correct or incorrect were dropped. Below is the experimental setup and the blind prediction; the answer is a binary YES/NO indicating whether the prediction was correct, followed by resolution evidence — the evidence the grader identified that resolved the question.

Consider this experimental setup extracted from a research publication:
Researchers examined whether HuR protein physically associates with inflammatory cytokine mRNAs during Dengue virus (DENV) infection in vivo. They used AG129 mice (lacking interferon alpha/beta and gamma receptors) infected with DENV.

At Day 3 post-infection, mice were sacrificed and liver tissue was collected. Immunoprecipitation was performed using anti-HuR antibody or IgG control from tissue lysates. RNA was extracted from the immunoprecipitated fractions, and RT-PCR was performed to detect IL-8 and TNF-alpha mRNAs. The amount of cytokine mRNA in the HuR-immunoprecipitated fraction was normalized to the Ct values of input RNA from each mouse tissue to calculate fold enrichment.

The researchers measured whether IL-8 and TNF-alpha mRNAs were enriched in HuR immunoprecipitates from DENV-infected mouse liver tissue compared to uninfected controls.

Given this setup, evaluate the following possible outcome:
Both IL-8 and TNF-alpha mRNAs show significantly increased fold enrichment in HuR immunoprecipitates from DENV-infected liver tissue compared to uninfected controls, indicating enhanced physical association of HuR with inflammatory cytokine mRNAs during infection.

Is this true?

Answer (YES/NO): NO